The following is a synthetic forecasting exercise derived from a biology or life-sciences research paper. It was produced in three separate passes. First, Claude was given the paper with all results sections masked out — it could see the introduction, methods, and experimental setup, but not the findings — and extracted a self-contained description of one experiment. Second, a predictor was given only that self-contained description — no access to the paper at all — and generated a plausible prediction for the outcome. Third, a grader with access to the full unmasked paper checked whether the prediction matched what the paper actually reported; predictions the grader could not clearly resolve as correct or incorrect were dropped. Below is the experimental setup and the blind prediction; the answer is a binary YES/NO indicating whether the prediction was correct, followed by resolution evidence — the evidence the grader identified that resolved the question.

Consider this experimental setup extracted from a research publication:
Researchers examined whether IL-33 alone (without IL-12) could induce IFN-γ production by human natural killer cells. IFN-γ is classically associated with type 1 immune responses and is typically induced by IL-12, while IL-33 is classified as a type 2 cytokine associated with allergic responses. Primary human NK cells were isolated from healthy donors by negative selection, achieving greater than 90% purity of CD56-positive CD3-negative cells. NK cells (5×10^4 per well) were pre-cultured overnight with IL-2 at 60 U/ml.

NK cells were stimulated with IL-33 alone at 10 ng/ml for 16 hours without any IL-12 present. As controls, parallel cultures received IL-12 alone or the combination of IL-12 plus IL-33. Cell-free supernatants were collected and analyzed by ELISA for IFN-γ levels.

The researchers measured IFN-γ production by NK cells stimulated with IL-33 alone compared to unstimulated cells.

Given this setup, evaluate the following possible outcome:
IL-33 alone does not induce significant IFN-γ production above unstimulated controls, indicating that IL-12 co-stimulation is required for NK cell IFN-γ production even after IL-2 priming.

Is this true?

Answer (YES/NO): YES